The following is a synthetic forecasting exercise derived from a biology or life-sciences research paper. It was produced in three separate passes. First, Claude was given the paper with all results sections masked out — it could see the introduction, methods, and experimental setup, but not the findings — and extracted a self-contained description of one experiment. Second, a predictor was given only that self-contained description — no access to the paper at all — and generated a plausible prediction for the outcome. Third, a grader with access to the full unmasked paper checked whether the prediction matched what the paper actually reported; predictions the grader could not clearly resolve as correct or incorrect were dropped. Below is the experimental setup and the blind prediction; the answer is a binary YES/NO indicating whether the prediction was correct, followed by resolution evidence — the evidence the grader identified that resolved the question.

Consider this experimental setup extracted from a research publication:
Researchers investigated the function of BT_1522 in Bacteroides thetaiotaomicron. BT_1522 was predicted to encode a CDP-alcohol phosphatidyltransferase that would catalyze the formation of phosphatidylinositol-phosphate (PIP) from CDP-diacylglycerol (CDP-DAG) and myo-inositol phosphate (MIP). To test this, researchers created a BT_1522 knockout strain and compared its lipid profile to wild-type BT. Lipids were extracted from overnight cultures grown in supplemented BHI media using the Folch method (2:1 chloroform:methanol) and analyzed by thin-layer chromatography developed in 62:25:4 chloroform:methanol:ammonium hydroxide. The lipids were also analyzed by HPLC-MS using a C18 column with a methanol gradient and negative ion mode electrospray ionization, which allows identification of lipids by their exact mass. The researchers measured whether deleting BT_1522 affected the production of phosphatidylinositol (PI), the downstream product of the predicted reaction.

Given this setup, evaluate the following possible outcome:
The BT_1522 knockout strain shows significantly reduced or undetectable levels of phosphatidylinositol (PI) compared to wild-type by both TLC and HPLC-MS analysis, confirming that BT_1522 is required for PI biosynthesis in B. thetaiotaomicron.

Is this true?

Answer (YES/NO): NO